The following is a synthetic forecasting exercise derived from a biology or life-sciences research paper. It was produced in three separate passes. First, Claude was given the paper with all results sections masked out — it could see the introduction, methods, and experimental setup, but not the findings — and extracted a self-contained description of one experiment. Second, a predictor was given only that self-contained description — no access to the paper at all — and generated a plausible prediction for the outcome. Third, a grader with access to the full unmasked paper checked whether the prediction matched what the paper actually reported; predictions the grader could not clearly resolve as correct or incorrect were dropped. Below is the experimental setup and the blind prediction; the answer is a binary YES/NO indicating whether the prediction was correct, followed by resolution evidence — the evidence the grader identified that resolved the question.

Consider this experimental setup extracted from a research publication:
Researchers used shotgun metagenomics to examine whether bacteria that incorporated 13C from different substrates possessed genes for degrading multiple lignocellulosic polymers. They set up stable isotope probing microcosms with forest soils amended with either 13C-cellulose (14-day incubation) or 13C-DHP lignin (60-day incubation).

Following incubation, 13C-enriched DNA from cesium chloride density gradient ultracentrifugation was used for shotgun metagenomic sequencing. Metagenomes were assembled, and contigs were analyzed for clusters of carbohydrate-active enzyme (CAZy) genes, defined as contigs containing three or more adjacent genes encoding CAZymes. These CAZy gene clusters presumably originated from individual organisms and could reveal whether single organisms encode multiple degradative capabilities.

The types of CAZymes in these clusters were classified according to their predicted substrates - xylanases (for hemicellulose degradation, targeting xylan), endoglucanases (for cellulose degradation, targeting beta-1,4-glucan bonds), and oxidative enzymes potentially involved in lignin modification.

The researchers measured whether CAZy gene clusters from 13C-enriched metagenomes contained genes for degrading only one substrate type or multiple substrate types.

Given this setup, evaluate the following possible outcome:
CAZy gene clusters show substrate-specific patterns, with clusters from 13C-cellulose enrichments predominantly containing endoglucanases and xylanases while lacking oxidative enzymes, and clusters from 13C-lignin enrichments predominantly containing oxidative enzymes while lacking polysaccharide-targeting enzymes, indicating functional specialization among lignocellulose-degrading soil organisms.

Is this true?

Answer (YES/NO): NO